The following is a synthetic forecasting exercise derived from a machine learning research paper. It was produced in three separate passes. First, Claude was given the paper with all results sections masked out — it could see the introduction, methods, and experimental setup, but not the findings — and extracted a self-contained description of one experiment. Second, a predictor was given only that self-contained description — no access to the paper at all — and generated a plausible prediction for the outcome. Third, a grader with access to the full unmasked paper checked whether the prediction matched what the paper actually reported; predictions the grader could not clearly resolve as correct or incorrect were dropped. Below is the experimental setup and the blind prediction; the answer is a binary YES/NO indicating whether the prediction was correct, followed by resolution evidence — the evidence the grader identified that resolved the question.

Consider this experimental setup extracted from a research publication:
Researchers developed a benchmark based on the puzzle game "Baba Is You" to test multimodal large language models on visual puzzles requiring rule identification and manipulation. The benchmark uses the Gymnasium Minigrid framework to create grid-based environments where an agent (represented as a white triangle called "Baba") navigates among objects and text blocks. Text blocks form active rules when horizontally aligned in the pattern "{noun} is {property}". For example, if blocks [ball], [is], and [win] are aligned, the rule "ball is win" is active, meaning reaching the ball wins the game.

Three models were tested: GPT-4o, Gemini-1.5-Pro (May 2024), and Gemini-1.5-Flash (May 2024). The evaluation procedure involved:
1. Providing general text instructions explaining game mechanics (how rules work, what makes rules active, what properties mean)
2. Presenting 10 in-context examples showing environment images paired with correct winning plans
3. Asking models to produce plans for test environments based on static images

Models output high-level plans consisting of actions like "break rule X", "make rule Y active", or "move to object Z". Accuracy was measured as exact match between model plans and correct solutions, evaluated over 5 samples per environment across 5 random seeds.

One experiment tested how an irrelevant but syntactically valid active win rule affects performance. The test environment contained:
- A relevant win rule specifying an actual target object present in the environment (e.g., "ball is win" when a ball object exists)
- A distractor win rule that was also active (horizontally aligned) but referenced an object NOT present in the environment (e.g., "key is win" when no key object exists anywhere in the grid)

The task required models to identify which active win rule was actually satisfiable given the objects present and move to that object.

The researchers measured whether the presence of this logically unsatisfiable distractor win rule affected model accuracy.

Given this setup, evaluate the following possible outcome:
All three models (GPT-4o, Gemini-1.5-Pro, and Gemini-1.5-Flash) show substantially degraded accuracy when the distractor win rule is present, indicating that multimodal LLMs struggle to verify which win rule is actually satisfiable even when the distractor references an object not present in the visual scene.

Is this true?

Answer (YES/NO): YES